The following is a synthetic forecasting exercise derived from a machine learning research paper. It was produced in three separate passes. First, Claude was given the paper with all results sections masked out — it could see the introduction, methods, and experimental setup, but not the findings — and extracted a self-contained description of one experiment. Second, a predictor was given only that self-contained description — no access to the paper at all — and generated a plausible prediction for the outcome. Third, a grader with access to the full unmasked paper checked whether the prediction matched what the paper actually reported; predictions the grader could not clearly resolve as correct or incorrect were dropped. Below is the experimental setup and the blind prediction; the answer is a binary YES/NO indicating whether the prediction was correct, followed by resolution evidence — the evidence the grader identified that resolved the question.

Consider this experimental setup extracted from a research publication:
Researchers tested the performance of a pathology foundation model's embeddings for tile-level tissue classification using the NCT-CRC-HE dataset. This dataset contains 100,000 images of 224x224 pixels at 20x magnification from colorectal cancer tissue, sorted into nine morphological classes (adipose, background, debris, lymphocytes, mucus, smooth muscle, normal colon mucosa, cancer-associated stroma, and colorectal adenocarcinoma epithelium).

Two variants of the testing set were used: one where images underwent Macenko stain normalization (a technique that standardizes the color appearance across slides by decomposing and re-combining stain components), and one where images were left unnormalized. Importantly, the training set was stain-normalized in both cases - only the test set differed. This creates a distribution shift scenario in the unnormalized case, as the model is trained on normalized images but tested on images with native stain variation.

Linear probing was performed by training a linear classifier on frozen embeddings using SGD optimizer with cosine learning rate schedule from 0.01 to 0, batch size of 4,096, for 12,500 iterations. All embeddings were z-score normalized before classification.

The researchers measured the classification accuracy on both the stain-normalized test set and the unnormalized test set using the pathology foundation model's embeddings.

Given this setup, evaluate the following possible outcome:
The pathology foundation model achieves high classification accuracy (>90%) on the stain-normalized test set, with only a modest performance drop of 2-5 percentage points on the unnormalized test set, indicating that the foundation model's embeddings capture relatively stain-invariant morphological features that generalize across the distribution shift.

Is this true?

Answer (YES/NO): NO